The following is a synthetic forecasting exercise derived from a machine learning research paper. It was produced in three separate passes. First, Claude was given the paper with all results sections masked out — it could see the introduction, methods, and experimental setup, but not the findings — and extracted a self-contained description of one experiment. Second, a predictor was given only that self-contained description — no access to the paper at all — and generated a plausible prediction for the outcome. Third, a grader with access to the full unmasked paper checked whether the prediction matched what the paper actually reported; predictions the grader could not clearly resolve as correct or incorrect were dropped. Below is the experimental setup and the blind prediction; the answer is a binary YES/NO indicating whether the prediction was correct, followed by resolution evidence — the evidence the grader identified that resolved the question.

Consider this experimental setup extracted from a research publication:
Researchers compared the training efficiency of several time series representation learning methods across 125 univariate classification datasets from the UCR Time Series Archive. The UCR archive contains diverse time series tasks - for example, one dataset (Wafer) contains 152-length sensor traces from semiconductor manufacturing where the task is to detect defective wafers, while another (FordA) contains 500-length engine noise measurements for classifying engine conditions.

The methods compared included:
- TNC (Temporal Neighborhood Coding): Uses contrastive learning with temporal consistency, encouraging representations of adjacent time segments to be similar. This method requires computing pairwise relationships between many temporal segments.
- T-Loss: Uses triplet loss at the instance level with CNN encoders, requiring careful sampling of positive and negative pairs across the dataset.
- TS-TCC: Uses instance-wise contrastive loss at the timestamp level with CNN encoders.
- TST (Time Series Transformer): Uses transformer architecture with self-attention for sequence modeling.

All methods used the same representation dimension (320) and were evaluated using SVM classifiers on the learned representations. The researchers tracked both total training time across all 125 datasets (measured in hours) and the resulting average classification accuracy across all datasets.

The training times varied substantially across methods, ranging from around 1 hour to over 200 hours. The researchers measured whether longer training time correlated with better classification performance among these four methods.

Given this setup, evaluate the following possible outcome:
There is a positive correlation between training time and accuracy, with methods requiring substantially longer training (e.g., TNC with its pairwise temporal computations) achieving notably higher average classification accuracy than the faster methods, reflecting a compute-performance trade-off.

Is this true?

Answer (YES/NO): NO